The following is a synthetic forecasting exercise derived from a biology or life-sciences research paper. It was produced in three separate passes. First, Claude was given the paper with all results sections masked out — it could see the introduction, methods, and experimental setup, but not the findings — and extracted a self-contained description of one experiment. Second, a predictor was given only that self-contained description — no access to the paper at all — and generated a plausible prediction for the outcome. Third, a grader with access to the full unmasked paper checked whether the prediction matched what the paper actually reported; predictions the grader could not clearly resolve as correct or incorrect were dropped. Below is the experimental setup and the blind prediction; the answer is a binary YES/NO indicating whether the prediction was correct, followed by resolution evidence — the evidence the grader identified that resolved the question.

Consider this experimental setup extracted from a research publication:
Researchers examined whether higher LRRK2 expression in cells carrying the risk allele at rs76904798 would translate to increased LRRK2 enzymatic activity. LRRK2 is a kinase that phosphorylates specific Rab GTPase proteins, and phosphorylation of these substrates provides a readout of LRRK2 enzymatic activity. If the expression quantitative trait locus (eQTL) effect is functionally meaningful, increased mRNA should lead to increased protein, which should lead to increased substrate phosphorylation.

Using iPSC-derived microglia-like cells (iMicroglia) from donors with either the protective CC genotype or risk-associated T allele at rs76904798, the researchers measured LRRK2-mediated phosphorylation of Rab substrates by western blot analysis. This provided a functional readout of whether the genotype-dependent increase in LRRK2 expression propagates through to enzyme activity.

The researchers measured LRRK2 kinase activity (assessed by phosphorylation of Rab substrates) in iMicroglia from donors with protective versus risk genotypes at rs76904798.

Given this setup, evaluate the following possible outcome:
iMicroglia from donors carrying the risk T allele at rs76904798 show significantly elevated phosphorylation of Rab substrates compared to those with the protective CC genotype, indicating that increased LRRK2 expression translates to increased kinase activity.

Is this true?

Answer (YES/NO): YES